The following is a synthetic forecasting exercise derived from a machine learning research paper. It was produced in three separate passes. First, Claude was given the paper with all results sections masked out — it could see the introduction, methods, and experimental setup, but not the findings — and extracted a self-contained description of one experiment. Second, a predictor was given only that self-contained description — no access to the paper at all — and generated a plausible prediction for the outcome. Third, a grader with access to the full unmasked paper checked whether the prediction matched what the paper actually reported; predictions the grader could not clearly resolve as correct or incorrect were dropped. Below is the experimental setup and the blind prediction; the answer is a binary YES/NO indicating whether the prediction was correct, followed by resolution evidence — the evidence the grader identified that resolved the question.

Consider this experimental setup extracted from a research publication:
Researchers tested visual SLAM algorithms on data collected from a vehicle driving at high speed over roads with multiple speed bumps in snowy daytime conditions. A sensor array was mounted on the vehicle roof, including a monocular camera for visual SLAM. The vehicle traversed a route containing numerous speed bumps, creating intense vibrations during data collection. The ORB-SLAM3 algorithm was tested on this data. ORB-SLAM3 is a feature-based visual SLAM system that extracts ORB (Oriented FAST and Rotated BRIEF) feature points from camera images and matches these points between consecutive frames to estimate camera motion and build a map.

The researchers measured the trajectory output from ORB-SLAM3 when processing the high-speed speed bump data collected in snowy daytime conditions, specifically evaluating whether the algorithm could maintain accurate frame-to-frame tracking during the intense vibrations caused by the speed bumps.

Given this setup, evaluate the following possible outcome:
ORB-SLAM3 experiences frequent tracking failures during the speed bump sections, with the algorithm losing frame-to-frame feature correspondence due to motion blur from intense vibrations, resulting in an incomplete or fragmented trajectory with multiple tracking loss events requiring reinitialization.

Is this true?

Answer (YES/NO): NO